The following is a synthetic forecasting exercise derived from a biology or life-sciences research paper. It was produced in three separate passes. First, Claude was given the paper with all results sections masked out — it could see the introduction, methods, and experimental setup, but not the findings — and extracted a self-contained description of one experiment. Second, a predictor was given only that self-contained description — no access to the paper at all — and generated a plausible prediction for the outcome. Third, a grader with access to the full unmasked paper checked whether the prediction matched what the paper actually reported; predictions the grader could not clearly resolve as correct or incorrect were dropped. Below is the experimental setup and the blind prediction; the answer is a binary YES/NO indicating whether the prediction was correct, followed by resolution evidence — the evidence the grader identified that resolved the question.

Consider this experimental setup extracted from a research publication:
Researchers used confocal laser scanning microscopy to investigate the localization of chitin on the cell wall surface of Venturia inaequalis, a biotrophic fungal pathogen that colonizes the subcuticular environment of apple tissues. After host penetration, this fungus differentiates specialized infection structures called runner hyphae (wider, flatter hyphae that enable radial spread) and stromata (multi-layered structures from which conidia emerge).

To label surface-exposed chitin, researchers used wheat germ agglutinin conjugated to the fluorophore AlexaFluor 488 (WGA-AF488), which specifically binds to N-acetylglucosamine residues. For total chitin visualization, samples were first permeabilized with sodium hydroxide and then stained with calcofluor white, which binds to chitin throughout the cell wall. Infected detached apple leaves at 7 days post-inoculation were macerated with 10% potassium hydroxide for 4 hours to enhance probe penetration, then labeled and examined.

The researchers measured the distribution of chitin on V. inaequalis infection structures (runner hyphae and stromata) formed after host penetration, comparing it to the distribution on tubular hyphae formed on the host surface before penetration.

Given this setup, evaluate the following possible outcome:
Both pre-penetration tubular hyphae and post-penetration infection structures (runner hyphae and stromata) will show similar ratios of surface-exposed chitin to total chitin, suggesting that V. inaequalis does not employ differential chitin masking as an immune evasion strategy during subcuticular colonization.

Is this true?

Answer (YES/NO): NO